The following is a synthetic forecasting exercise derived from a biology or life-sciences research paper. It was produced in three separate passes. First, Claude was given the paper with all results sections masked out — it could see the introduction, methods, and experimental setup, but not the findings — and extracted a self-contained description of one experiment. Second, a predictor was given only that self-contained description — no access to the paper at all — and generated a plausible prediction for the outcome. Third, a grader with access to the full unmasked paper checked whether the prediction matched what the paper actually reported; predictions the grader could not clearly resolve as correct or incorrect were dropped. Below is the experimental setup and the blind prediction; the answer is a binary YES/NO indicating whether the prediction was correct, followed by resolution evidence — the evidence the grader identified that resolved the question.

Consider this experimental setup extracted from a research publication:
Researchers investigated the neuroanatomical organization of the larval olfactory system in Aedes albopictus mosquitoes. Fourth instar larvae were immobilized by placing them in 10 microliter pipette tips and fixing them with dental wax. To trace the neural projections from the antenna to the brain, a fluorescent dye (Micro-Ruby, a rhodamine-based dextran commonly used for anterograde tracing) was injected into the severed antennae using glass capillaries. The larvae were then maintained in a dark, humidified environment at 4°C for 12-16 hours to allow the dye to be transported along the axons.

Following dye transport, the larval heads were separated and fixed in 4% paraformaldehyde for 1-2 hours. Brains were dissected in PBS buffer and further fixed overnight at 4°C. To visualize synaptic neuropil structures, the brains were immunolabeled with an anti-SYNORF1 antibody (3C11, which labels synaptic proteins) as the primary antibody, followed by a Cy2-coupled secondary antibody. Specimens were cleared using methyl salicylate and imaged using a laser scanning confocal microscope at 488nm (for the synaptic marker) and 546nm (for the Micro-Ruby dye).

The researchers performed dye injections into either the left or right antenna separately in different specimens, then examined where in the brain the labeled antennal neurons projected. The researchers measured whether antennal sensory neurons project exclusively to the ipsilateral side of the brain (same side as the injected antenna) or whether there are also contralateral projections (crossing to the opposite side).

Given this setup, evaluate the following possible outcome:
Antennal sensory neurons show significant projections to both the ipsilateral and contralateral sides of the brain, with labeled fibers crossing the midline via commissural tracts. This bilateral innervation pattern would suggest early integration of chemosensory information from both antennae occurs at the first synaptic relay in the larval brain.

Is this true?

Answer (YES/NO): NO